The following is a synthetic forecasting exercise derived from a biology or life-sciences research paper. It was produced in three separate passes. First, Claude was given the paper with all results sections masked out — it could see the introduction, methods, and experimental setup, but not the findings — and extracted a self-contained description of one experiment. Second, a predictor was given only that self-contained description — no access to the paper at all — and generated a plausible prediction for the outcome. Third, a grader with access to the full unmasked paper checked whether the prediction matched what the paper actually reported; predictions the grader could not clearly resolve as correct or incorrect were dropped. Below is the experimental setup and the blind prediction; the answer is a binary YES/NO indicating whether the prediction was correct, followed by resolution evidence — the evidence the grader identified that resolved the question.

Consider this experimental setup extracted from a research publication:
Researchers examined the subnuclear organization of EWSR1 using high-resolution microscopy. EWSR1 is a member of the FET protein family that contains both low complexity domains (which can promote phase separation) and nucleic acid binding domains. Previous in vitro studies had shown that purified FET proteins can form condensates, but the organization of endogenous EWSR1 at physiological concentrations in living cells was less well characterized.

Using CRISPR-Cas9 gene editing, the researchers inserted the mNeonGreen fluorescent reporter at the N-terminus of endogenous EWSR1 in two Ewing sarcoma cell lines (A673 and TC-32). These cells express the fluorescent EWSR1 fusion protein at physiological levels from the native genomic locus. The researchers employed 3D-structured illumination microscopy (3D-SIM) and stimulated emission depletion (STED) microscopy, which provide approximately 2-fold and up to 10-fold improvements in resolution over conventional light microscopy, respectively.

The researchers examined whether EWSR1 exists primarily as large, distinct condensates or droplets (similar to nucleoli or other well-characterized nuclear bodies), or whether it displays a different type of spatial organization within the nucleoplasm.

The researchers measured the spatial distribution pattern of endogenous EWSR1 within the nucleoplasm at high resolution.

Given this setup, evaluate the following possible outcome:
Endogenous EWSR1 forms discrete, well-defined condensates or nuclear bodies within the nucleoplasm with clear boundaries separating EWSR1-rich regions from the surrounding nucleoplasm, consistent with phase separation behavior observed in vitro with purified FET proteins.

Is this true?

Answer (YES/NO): NO